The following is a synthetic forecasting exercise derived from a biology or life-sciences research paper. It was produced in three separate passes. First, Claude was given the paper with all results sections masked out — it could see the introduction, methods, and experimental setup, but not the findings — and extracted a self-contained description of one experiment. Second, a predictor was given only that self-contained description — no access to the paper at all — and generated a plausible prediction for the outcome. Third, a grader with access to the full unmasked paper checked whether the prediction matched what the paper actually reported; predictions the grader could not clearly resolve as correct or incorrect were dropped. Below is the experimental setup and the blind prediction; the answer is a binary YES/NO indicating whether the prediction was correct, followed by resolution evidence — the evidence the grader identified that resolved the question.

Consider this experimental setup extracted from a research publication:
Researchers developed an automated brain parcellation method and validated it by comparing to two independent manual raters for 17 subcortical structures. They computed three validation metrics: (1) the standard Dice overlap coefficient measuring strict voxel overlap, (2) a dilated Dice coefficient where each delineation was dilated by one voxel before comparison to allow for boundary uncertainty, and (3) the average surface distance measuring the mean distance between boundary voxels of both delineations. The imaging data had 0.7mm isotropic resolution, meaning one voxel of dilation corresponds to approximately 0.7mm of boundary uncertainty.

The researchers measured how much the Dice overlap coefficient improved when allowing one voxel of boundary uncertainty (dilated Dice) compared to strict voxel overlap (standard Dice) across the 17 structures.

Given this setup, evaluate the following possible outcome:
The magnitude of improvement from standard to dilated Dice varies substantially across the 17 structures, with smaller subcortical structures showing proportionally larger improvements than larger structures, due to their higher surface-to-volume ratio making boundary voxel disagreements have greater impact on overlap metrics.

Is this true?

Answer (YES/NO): YES